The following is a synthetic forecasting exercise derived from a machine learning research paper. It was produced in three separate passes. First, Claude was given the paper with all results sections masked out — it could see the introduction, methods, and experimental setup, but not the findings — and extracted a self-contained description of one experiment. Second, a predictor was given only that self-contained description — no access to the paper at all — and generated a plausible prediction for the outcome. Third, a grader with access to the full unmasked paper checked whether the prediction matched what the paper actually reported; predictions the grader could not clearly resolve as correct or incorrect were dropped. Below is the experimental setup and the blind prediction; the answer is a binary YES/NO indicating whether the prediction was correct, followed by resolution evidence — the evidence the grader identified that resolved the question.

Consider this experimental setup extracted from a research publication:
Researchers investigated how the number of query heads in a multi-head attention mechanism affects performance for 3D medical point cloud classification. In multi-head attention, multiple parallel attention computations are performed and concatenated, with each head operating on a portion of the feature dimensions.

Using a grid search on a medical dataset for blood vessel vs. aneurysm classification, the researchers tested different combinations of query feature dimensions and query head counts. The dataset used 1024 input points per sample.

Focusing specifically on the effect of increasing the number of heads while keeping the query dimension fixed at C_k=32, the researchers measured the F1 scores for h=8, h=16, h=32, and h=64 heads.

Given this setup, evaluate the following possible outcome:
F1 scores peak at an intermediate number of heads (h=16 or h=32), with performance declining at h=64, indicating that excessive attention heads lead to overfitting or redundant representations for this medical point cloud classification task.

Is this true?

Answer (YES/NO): NO